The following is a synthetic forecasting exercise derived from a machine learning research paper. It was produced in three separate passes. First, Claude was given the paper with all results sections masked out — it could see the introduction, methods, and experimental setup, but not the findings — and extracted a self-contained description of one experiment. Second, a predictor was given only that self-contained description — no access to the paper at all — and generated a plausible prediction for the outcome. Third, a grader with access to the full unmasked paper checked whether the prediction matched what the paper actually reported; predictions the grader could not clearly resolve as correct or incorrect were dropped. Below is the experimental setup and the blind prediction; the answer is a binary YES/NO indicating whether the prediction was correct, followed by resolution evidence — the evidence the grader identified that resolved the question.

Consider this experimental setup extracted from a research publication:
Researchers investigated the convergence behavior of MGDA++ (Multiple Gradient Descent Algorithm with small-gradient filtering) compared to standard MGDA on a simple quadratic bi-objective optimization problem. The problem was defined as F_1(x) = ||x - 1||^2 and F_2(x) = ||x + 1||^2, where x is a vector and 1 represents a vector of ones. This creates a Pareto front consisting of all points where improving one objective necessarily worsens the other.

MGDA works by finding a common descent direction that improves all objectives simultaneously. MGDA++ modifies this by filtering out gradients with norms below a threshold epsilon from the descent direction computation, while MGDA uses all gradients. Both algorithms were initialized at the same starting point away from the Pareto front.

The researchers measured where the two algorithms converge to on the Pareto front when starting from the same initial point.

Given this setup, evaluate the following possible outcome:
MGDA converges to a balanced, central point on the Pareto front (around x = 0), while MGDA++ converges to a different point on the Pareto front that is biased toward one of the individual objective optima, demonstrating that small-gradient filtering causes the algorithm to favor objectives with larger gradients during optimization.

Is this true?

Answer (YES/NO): NO